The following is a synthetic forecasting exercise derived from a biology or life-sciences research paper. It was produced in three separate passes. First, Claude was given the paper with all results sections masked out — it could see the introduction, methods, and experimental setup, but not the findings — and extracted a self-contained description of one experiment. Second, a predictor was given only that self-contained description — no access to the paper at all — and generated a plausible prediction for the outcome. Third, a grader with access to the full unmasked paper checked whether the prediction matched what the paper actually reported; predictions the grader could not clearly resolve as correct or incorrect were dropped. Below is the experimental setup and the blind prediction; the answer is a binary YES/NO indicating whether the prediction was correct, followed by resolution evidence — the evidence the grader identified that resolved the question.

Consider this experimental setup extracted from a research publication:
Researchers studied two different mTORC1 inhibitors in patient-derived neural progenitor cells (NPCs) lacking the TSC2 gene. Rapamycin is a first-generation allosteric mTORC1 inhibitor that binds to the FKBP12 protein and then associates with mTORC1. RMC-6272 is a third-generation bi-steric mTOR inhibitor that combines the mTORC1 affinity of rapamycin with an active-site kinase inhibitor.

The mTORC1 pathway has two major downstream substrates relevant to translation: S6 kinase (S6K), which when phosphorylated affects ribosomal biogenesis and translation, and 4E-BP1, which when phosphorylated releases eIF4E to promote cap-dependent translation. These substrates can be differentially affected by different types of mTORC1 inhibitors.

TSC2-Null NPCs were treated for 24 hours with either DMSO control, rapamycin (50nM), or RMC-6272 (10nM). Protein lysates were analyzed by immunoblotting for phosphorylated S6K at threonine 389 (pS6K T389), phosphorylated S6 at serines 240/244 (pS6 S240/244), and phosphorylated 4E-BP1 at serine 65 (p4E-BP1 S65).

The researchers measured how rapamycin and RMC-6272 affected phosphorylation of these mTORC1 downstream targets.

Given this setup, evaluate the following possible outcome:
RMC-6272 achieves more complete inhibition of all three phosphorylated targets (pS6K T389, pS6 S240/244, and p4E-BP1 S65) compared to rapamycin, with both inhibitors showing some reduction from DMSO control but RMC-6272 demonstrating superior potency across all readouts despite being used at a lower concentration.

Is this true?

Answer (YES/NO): NO